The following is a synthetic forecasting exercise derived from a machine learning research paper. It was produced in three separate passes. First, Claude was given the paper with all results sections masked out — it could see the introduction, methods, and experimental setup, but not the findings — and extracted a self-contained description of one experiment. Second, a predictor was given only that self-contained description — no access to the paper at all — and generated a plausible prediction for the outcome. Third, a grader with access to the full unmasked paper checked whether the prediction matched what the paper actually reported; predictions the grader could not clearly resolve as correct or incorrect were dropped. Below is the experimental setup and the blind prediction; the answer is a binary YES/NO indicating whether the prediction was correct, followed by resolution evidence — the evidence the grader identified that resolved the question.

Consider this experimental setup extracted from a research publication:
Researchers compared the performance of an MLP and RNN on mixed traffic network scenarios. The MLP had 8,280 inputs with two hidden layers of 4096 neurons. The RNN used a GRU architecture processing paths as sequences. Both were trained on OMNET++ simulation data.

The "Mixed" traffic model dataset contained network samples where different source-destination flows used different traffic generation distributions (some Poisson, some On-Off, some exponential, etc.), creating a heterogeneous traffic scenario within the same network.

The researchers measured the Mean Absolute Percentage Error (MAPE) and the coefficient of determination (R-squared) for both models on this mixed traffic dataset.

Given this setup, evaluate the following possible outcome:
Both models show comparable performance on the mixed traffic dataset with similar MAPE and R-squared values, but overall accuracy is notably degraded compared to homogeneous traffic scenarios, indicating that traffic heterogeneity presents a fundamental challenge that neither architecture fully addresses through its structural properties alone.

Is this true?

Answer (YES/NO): NO